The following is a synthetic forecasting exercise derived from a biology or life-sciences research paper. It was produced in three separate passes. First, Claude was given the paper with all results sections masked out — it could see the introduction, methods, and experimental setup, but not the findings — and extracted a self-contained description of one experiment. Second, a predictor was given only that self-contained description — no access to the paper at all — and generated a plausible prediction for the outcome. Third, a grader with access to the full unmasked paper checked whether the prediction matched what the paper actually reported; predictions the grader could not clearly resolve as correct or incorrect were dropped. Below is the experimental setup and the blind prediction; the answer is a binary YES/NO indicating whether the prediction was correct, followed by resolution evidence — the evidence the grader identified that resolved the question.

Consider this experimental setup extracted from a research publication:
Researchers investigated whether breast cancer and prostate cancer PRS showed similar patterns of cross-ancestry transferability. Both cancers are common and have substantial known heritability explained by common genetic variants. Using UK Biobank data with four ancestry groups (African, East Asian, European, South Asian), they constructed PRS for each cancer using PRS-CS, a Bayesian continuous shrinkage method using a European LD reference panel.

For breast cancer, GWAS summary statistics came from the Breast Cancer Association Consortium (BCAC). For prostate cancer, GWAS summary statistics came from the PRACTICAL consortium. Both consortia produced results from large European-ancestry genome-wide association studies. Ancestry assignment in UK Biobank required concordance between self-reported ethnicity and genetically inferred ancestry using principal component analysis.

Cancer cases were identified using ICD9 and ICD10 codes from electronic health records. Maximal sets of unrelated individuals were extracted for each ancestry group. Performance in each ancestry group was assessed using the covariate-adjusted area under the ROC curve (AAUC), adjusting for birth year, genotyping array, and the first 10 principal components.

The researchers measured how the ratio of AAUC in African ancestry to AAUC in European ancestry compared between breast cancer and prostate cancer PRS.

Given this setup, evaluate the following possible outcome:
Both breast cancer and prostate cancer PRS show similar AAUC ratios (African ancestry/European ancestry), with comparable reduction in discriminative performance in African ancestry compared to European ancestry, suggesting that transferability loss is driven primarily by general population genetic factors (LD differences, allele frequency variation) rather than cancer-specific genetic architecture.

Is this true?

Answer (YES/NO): NO